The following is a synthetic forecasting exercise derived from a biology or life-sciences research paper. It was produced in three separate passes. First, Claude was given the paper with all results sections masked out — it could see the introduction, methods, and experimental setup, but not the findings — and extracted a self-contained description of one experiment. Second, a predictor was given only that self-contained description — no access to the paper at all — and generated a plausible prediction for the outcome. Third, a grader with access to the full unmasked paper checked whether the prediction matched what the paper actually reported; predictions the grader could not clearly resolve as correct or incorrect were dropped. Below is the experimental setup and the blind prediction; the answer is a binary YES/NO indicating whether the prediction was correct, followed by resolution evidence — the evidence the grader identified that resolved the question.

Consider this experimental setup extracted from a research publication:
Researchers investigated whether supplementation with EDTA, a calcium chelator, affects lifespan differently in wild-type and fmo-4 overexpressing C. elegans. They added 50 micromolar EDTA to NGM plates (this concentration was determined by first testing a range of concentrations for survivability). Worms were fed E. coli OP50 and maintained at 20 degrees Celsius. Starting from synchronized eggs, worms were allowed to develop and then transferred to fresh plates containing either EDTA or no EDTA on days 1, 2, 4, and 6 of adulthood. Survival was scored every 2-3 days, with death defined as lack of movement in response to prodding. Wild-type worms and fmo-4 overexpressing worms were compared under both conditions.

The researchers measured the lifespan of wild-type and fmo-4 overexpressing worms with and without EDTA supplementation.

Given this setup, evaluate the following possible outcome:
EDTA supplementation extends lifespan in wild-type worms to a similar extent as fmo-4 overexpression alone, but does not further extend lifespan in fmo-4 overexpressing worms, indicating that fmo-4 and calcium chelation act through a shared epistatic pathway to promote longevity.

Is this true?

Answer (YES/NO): YES